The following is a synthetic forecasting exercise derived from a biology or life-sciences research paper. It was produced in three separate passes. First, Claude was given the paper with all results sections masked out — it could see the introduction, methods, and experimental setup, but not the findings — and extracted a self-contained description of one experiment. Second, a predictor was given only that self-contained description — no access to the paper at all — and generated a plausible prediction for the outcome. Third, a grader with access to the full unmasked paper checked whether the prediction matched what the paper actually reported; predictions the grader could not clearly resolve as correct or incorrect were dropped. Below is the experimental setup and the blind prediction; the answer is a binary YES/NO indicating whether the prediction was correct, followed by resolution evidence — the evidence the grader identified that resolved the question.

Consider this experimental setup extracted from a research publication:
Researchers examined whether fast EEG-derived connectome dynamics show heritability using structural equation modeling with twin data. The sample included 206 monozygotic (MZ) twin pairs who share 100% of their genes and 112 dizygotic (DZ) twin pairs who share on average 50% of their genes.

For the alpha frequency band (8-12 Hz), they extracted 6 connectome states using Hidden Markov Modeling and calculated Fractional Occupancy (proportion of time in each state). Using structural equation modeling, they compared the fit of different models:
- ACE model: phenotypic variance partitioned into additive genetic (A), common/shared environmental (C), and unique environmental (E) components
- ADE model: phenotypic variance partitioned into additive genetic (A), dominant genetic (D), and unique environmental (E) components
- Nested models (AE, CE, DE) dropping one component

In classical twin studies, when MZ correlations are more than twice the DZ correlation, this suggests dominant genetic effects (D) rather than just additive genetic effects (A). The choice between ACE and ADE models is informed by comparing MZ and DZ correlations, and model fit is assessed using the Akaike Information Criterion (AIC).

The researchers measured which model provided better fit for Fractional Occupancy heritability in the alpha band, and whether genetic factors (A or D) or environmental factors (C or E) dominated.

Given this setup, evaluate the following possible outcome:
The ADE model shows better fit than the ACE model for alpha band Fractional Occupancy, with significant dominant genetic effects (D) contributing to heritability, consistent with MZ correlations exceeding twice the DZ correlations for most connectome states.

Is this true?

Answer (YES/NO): NO